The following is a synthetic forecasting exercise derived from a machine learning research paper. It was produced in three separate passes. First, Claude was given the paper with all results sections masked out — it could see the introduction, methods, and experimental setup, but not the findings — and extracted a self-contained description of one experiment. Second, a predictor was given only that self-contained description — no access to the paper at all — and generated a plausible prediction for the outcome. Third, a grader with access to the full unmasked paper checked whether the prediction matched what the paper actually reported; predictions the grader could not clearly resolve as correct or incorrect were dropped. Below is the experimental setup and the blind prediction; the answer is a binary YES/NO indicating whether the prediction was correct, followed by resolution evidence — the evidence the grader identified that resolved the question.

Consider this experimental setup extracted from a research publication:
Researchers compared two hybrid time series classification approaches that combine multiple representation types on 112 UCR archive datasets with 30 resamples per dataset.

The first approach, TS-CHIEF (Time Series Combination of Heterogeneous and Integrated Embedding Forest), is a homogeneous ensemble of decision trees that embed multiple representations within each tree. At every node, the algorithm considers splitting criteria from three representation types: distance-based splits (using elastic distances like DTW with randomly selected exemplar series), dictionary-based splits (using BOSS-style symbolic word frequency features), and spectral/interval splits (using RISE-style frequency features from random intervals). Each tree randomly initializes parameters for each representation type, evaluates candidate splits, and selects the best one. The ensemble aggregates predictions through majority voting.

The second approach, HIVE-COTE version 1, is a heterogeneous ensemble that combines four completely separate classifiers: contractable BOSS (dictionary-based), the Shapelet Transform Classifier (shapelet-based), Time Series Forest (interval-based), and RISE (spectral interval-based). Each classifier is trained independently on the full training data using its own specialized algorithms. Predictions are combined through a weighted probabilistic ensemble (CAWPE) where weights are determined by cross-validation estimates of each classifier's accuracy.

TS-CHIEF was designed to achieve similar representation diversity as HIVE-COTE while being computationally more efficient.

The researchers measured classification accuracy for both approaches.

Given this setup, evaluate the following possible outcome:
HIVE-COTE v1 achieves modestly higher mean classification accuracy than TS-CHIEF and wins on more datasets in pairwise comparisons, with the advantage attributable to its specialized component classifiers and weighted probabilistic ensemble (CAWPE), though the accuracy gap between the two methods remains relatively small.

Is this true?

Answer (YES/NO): NO